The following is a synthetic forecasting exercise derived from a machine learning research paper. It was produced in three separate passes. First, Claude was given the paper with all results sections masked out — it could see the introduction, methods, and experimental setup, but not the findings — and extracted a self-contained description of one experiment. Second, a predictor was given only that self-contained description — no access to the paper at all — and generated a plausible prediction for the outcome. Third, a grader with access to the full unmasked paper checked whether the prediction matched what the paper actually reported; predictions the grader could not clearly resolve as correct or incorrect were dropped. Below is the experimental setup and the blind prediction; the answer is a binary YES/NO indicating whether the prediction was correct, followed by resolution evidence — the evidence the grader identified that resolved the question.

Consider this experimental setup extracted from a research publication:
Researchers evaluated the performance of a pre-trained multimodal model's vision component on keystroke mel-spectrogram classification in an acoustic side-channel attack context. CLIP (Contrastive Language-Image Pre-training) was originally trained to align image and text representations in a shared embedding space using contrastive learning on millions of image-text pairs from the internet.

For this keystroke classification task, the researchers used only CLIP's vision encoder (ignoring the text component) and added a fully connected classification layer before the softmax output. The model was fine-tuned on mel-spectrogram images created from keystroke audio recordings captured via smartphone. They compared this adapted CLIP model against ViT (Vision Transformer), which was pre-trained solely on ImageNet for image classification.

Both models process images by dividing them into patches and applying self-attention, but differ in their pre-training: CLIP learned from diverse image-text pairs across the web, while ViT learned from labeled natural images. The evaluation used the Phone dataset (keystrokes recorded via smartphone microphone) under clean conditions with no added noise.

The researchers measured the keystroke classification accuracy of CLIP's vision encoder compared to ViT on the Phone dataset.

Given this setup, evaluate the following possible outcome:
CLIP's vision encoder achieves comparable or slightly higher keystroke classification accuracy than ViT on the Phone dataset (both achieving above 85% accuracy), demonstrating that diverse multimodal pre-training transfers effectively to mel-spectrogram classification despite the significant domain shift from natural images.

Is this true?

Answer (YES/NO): NO